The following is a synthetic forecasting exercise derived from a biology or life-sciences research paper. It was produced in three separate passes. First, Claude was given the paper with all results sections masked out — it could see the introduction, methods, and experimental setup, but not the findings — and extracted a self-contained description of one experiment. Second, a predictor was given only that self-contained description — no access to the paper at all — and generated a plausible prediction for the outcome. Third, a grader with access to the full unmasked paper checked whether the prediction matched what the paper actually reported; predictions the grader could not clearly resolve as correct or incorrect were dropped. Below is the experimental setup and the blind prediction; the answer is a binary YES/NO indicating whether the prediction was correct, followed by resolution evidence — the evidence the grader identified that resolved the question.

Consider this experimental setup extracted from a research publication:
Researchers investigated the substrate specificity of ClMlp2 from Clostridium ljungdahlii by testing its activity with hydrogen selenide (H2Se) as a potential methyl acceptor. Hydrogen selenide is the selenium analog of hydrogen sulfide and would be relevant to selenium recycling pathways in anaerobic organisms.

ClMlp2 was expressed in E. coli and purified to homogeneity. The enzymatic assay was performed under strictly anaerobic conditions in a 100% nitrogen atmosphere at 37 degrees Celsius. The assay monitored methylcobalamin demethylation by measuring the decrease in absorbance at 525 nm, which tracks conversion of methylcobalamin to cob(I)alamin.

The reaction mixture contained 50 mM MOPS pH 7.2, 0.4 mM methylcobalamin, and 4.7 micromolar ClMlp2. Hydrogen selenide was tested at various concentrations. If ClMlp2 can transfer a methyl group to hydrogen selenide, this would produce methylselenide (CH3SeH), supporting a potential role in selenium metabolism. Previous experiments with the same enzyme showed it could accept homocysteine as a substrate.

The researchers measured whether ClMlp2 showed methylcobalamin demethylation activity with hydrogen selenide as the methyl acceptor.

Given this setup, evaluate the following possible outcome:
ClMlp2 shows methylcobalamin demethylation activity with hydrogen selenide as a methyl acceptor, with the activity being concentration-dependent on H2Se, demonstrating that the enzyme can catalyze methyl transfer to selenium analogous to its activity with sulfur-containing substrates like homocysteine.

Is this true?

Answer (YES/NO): NO